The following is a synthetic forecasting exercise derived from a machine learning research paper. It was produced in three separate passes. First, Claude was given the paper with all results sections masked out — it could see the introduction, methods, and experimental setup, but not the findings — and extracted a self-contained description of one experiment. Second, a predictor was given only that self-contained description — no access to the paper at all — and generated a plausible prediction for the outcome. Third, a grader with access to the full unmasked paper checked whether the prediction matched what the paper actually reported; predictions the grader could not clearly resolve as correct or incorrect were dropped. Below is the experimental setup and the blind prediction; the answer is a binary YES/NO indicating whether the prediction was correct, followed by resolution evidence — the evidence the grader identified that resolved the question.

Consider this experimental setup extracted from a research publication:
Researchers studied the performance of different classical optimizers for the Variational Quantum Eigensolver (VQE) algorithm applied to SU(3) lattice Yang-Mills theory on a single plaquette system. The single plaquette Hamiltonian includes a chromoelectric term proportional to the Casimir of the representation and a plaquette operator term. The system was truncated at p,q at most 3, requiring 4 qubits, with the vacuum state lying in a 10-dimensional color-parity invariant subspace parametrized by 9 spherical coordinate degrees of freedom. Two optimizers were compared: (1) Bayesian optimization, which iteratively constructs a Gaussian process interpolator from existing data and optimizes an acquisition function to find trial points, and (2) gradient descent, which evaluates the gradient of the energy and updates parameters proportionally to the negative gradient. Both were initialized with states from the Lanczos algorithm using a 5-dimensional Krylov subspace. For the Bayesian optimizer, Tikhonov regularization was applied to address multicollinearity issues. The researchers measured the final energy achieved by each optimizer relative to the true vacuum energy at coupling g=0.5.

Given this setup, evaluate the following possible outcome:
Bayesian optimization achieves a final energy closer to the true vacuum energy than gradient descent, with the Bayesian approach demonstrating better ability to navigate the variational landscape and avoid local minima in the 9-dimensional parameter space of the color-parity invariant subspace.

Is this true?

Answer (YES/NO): NO